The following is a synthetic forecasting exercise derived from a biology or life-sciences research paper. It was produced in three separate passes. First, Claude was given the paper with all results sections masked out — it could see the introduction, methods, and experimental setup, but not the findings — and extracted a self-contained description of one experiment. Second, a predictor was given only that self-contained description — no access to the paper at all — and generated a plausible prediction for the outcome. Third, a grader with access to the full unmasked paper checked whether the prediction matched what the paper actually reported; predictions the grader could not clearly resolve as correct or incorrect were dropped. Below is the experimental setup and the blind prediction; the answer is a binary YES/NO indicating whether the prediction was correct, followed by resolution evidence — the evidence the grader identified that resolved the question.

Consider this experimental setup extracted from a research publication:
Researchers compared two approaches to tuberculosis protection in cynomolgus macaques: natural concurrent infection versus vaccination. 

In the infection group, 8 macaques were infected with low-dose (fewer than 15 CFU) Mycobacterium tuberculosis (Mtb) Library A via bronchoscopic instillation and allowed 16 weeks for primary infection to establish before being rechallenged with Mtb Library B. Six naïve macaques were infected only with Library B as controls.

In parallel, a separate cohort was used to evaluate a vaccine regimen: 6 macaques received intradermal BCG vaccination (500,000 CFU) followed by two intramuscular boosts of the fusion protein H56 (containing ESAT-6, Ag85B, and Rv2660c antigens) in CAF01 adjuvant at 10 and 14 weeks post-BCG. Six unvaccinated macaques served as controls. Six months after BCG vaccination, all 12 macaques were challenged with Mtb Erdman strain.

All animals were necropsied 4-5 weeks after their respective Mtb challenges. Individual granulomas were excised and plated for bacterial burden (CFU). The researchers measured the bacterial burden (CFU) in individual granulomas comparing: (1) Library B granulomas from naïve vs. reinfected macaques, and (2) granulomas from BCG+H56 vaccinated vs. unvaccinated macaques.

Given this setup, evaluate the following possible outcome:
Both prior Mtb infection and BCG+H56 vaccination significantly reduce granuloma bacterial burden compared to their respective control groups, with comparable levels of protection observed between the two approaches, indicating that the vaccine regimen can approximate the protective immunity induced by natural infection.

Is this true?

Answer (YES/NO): NO